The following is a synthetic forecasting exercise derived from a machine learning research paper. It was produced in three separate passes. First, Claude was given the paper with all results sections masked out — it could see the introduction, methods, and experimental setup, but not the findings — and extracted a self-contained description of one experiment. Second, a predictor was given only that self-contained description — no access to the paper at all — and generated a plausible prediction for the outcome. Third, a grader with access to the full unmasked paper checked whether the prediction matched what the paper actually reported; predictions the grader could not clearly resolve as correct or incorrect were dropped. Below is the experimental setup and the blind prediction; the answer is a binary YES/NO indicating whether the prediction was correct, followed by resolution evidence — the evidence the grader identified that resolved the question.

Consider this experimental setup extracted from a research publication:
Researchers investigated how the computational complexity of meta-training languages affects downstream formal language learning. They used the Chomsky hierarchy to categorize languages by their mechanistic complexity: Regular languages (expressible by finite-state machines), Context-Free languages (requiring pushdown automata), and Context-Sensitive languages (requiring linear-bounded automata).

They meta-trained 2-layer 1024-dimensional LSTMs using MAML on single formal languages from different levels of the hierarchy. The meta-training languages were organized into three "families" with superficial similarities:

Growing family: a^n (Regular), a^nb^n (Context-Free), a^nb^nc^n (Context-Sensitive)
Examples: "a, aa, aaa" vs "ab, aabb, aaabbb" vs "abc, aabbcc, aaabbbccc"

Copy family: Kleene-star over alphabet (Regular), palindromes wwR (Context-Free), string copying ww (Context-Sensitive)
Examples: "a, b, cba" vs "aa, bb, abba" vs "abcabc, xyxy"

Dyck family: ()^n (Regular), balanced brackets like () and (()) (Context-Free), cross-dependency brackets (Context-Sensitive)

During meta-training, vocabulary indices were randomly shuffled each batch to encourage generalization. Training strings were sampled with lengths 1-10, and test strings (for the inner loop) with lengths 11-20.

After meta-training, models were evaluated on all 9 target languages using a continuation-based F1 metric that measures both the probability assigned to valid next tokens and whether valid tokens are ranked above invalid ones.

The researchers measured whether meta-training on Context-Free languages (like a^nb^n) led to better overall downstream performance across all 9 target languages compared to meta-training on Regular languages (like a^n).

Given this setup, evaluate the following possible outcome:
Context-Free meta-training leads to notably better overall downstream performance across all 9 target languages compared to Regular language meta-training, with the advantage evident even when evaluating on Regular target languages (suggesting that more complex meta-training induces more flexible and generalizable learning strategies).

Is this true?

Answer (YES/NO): YES